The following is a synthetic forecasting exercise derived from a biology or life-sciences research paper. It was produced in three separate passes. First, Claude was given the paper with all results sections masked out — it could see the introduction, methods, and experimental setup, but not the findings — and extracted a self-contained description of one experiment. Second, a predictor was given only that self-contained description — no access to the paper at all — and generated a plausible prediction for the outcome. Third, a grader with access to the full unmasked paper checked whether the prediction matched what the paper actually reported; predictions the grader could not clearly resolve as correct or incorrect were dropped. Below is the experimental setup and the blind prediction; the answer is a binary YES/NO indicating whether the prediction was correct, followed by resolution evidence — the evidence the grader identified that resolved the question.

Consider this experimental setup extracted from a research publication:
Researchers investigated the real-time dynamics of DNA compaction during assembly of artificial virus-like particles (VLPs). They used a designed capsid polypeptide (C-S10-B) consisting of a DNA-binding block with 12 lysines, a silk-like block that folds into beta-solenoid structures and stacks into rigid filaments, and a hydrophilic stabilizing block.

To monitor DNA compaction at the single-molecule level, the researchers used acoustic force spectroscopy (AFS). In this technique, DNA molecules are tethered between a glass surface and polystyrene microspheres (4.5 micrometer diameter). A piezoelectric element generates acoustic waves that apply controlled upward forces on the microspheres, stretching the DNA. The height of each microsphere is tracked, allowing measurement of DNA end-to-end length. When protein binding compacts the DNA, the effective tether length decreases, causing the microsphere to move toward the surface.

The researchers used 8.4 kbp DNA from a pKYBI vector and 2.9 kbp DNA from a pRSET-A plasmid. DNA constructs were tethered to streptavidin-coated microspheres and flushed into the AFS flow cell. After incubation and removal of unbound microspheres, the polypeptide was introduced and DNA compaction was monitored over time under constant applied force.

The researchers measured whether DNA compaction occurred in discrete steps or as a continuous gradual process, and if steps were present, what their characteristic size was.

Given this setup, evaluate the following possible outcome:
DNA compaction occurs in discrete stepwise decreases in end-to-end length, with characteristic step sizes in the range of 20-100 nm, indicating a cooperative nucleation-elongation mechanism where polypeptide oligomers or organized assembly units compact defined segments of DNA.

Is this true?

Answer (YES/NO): YES